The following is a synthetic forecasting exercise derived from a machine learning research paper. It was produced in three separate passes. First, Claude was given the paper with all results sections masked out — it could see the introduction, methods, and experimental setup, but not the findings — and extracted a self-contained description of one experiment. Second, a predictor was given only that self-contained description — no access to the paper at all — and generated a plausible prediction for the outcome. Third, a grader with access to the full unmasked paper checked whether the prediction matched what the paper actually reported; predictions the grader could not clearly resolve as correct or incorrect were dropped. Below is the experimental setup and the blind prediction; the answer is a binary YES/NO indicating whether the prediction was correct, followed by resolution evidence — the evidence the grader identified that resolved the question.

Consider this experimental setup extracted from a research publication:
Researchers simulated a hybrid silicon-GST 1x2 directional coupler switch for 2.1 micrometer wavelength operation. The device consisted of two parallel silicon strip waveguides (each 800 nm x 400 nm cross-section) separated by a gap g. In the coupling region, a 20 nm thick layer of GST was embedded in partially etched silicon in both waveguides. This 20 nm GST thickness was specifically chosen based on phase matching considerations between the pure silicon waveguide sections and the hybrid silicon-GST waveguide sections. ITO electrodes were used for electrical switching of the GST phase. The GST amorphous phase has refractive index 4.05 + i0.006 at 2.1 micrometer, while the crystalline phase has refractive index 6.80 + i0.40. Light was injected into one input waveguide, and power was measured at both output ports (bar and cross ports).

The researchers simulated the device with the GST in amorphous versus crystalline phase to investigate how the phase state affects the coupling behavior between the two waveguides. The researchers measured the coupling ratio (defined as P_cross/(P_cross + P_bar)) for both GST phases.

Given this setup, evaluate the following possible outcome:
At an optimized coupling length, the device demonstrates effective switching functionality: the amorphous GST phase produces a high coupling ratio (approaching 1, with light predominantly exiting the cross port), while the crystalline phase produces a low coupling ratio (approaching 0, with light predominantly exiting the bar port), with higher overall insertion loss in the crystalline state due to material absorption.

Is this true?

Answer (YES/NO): NO